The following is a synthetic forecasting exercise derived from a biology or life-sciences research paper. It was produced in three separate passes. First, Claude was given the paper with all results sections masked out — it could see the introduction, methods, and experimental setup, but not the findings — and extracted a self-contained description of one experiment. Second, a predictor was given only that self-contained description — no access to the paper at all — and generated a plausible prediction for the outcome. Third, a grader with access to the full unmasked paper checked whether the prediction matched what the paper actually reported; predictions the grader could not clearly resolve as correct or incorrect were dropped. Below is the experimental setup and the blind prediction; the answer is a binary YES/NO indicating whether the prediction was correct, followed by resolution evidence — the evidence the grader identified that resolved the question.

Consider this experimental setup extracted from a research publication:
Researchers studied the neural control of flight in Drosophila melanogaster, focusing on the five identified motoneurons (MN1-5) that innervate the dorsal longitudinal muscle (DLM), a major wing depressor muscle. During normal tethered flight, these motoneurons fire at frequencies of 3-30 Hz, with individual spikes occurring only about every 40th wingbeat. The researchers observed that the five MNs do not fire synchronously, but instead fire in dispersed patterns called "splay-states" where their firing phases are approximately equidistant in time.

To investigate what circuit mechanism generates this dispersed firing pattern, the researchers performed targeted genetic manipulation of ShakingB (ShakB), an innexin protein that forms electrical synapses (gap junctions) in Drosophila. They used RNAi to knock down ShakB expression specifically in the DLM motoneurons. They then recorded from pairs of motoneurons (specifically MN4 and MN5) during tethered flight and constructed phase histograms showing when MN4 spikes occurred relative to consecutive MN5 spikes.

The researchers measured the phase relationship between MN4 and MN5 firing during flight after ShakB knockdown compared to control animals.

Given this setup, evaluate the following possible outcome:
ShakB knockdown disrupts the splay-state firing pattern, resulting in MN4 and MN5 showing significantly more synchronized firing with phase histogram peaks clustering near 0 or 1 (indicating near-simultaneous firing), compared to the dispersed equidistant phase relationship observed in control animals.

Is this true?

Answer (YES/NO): YES